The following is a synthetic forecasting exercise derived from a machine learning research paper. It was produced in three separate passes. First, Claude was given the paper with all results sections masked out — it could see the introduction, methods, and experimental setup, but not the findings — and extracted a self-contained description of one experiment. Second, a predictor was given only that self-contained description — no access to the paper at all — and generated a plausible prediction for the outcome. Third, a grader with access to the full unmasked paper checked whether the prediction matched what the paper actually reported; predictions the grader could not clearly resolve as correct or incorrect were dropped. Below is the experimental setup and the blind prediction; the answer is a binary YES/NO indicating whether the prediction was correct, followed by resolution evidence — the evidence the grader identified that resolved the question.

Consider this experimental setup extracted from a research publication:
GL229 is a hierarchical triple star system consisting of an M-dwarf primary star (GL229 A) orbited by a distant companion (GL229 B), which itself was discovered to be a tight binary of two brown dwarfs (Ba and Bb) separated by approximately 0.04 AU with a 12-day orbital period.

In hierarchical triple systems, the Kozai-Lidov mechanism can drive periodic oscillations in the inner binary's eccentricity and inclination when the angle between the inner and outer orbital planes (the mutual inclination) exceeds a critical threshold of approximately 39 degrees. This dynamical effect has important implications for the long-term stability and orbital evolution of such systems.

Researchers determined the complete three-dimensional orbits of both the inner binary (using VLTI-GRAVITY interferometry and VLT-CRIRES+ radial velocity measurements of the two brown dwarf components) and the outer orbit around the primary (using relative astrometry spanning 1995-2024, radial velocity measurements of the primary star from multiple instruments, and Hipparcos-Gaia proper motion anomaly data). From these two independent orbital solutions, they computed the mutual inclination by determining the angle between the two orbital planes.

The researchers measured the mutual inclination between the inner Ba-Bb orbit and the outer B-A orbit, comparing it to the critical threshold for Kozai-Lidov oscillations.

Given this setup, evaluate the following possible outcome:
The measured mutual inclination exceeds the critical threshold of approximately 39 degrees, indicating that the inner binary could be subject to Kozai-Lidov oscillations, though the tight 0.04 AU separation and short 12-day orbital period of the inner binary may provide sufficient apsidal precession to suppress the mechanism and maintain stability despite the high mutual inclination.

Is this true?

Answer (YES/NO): NO